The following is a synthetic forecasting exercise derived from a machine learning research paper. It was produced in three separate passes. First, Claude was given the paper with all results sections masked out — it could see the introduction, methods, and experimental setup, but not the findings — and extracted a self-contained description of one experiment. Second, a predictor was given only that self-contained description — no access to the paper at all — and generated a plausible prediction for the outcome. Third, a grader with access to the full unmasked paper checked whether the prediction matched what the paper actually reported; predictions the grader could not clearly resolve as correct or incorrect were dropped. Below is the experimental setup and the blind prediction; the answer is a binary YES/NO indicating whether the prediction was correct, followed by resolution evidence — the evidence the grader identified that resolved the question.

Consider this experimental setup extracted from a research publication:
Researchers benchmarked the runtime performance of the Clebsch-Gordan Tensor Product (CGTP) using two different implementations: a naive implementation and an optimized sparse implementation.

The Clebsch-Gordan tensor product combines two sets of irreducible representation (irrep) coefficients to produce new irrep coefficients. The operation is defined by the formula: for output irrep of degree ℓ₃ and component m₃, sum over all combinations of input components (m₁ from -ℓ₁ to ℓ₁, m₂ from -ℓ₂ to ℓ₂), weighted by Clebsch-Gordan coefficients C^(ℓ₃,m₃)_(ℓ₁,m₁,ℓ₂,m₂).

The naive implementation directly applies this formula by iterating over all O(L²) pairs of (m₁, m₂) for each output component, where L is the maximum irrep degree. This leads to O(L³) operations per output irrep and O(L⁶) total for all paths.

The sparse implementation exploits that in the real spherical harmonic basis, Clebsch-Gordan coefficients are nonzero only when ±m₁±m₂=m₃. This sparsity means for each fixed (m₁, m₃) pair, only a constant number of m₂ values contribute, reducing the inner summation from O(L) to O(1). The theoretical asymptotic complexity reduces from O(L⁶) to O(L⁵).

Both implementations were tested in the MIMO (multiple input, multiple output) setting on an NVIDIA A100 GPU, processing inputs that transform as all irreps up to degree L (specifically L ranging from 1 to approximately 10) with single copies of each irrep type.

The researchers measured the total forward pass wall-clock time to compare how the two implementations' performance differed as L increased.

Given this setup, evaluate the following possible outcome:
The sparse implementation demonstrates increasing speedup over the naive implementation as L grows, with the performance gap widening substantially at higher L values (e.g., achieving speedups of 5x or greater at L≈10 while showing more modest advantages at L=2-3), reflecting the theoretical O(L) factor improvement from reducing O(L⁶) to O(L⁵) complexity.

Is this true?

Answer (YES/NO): NO